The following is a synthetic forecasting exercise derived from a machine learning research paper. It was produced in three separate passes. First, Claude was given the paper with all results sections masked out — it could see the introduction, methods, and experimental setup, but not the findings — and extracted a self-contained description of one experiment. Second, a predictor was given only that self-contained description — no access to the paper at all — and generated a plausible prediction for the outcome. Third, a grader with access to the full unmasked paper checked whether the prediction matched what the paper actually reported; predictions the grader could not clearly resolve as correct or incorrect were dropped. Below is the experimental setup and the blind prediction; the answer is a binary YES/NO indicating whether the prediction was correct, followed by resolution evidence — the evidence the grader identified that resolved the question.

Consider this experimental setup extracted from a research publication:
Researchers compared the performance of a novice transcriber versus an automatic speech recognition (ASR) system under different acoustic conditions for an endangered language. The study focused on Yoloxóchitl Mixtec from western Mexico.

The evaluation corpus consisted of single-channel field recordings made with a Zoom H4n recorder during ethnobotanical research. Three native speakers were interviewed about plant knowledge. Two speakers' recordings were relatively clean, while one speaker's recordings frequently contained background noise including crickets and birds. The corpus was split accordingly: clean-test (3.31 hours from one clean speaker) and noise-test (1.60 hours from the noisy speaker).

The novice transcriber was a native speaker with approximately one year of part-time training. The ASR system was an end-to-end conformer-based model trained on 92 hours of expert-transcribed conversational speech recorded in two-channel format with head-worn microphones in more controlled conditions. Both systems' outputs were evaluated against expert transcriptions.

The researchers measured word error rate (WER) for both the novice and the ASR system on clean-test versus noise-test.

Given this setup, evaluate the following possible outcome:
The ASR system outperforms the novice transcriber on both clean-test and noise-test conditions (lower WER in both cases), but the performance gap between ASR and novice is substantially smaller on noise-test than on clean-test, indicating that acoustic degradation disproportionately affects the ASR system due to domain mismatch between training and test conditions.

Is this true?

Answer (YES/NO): NO